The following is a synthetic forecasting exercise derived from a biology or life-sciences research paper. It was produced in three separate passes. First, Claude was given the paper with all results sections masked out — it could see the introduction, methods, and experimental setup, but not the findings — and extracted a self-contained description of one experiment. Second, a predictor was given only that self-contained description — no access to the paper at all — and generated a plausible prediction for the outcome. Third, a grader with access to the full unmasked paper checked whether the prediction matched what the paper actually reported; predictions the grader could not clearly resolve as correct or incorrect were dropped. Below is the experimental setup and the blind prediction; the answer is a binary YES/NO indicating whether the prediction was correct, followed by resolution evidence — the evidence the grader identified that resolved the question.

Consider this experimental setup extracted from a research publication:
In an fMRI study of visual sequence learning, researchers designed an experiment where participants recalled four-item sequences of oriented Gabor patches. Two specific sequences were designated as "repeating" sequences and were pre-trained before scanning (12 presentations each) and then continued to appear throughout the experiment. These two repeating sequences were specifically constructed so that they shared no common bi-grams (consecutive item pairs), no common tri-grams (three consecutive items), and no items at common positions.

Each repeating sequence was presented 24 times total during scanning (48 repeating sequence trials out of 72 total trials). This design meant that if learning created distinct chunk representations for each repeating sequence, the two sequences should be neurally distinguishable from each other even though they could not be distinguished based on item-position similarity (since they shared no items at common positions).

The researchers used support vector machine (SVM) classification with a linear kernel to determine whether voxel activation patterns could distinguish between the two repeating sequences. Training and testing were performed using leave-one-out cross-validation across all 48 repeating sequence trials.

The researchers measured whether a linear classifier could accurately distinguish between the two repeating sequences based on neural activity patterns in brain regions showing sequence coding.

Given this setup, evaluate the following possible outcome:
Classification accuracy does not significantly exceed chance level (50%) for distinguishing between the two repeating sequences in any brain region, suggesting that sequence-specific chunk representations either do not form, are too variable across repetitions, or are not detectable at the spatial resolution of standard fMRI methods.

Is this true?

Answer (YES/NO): NO